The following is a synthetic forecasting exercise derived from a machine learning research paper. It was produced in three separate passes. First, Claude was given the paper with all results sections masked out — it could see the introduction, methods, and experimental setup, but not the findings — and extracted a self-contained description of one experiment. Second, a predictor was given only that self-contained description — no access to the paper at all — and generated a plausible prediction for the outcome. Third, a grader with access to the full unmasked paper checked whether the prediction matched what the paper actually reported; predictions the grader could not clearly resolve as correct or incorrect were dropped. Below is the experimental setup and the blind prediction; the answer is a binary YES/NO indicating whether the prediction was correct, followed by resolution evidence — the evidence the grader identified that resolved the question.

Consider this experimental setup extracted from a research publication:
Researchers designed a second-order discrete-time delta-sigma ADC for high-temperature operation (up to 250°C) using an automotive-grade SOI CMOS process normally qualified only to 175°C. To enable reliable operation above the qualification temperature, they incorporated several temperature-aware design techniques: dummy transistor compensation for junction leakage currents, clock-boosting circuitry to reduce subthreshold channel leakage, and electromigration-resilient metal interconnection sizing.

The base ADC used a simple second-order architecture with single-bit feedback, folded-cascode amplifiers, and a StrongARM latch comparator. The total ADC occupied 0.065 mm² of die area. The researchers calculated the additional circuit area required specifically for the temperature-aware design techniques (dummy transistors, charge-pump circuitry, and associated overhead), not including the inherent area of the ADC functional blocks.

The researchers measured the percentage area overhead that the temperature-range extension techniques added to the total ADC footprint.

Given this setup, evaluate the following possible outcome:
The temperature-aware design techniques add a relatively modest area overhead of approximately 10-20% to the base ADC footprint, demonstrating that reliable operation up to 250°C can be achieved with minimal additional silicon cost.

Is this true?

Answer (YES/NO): YES